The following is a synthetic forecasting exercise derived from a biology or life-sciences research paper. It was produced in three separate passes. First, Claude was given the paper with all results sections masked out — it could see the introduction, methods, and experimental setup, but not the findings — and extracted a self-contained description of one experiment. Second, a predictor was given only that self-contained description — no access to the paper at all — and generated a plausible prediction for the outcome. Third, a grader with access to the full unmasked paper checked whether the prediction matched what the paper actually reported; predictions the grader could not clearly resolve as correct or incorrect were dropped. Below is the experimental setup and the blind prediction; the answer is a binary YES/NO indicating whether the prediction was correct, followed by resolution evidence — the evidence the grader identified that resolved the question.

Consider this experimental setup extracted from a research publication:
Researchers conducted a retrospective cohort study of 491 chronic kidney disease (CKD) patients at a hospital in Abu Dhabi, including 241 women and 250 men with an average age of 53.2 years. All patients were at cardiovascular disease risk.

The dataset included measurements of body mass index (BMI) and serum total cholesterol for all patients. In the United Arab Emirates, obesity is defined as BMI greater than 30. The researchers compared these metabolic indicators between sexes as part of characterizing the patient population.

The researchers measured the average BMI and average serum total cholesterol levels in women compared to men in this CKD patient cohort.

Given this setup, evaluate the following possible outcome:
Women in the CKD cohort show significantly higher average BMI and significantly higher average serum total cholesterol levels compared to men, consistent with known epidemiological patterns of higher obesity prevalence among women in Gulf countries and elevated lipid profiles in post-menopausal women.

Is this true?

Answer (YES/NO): NO